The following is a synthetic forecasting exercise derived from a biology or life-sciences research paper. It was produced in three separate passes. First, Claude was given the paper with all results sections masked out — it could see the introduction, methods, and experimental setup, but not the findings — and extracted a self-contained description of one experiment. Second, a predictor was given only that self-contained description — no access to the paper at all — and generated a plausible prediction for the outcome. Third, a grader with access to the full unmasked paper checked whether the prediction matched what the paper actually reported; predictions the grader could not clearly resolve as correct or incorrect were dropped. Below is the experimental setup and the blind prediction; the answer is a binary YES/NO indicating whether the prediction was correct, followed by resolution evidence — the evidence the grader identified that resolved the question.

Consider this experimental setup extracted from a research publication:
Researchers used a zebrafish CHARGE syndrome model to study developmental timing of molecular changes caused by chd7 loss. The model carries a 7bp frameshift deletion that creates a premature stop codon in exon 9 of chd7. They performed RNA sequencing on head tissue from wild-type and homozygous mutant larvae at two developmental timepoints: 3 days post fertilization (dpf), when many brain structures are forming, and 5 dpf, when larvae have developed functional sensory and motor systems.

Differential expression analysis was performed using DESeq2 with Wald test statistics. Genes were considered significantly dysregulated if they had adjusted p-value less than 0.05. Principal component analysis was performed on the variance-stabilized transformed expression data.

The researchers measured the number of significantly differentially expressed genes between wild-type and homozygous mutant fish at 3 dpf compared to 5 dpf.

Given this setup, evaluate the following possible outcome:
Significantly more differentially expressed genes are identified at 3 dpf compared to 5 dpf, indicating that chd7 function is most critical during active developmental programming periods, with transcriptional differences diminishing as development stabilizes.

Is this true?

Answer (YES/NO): NO